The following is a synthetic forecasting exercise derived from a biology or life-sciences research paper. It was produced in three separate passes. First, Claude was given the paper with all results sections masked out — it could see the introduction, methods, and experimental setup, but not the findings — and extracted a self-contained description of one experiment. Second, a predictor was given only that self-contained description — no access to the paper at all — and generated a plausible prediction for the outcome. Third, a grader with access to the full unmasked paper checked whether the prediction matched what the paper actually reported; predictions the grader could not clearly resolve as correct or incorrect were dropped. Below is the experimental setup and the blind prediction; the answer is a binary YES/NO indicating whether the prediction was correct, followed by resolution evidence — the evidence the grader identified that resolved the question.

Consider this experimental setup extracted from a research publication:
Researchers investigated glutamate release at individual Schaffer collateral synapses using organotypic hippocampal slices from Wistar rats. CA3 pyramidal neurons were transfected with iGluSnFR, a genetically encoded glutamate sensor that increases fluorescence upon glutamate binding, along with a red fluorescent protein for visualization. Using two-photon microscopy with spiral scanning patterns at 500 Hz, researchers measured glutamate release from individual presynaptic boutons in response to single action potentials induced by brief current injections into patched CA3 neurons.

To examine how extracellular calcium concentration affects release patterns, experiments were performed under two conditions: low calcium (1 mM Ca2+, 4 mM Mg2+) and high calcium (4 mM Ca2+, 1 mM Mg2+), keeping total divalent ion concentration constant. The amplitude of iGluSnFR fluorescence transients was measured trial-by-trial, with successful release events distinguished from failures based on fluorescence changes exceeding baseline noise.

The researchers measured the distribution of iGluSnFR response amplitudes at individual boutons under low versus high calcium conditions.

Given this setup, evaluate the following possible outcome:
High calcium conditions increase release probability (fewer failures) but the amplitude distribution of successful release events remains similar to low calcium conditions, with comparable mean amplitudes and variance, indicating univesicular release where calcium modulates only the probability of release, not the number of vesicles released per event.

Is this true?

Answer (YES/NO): NO